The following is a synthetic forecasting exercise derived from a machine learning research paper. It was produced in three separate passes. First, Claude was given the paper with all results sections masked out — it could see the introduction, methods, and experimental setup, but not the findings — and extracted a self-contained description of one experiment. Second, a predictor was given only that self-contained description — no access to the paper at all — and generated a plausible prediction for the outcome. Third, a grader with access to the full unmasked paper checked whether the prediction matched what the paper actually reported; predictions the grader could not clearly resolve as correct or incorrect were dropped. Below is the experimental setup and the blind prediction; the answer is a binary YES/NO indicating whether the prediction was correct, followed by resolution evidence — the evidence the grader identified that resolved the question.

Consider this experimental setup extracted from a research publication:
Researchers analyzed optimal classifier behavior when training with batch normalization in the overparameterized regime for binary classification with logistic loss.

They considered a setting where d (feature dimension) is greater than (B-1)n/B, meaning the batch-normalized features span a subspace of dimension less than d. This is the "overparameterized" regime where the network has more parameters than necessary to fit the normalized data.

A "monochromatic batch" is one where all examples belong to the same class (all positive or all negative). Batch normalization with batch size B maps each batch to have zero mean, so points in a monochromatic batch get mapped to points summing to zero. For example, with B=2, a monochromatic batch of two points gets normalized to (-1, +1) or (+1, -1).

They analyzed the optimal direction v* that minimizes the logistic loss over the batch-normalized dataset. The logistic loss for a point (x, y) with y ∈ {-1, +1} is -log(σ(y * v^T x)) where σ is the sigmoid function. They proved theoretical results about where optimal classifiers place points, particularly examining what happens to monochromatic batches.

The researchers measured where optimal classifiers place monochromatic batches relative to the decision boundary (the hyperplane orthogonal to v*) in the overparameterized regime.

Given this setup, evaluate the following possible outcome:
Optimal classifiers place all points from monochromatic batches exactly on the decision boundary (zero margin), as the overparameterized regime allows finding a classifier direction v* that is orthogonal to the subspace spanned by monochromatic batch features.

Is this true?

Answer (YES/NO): YES